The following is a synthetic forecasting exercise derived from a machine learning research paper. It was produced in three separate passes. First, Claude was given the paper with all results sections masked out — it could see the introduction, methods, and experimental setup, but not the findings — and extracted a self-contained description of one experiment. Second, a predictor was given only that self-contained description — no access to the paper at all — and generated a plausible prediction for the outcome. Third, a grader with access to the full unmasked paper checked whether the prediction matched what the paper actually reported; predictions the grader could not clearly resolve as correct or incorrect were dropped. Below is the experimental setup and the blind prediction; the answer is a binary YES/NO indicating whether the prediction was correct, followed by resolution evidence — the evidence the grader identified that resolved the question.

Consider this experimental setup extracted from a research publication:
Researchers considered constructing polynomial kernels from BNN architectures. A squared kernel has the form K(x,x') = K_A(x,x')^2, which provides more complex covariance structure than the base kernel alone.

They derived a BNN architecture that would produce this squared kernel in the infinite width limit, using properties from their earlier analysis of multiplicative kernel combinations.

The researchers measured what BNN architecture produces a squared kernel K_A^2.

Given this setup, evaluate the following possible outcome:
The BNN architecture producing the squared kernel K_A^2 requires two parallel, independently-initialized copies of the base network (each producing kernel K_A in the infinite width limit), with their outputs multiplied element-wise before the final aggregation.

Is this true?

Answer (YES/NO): NO